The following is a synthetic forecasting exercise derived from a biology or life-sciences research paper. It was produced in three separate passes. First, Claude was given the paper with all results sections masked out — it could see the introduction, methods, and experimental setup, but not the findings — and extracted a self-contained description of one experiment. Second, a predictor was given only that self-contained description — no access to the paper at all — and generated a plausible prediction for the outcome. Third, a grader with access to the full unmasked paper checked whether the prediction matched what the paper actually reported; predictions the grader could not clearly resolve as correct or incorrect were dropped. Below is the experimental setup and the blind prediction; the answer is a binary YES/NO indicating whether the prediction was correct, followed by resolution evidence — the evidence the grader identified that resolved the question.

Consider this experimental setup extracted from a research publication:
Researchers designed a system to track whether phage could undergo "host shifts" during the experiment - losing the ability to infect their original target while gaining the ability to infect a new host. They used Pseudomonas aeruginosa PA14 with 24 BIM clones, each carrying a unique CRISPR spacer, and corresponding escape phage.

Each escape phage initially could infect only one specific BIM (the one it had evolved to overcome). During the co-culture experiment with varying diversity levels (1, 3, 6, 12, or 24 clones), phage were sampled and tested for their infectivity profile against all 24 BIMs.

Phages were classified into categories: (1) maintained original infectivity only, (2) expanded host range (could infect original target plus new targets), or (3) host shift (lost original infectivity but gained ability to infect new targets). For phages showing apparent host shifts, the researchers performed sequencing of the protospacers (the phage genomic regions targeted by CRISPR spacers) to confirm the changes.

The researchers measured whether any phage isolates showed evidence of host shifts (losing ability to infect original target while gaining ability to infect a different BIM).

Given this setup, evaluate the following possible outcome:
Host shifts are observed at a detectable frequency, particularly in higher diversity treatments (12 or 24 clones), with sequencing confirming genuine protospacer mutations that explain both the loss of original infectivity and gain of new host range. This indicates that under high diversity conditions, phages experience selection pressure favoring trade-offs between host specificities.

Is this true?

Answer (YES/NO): YES